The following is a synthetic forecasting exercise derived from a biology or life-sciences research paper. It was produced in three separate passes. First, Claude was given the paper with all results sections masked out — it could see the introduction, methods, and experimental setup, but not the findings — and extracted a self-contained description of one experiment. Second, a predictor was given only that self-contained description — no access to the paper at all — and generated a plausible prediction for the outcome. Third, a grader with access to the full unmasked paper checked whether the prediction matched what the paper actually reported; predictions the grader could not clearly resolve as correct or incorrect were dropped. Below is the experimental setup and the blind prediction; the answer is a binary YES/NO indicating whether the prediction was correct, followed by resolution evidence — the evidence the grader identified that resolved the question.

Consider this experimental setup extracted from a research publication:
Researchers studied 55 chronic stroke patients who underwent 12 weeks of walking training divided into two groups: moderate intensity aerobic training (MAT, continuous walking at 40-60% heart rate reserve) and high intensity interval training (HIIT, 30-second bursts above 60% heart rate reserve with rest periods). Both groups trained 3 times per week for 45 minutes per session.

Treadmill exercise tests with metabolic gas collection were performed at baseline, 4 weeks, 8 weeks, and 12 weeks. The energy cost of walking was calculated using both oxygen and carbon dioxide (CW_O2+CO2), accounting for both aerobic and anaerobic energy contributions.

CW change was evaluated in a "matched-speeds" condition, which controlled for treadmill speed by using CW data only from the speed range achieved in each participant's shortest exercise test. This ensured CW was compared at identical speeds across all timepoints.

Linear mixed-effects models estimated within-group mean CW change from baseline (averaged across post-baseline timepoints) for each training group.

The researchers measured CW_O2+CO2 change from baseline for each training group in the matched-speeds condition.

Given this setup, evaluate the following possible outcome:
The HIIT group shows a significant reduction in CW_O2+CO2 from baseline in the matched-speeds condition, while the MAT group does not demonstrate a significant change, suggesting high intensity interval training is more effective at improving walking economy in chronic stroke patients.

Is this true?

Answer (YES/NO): NO